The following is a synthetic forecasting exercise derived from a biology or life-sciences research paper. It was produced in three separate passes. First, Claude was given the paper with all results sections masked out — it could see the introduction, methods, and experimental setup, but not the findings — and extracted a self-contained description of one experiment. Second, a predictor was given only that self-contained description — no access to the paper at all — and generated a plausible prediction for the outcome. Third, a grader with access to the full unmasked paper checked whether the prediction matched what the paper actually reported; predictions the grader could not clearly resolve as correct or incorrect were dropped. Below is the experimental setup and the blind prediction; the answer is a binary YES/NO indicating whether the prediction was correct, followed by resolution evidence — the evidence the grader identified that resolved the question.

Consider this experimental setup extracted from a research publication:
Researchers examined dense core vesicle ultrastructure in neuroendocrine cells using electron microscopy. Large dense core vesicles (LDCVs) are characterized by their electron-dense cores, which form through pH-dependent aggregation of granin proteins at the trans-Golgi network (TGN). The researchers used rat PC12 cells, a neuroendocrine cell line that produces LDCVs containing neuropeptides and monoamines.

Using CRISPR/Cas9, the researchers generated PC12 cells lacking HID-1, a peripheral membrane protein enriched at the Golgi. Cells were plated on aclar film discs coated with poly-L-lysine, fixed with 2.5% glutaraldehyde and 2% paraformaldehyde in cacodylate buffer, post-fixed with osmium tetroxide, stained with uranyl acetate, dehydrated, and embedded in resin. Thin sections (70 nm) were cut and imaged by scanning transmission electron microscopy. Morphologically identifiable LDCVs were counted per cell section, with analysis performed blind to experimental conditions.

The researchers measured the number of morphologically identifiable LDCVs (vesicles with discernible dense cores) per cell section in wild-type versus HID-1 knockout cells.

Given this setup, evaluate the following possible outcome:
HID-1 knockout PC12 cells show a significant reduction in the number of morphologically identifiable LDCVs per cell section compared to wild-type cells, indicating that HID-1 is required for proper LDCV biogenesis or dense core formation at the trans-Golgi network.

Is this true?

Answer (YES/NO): YES